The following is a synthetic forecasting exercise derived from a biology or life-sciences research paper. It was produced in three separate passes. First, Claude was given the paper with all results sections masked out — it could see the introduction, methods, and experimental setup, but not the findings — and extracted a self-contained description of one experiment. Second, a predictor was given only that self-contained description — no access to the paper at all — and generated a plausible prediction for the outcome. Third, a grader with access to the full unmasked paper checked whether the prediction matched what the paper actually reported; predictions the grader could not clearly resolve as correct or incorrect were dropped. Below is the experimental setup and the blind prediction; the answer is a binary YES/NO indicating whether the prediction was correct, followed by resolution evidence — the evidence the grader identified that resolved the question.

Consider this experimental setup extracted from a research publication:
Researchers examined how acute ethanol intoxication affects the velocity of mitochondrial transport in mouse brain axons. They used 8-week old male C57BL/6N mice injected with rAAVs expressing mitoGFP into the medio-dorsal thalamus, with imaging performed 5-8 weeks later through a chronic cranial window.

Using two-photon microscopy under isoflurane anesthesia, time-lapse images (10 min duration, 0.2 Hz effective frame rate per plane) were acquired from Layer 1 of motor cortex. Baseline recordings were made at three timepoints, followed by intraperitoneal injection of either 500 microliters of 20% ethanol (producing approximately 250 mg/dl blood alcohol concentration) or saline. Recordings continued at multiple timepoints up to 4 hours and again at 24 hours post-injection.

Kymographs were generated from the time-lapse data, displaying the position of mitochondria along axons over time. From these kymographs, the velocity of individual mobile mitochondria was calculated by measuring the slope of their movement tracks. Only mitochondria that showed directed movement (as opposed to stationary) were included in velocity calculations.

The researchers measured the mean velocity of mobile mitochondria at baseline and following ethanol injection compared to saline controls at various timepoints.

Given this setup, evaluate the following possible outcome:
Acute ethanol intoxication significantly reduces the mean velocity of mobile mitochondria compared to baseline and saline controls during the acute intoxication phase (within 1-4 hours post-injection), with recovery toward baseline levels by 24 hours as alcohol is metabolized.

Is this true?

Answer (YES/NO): NO